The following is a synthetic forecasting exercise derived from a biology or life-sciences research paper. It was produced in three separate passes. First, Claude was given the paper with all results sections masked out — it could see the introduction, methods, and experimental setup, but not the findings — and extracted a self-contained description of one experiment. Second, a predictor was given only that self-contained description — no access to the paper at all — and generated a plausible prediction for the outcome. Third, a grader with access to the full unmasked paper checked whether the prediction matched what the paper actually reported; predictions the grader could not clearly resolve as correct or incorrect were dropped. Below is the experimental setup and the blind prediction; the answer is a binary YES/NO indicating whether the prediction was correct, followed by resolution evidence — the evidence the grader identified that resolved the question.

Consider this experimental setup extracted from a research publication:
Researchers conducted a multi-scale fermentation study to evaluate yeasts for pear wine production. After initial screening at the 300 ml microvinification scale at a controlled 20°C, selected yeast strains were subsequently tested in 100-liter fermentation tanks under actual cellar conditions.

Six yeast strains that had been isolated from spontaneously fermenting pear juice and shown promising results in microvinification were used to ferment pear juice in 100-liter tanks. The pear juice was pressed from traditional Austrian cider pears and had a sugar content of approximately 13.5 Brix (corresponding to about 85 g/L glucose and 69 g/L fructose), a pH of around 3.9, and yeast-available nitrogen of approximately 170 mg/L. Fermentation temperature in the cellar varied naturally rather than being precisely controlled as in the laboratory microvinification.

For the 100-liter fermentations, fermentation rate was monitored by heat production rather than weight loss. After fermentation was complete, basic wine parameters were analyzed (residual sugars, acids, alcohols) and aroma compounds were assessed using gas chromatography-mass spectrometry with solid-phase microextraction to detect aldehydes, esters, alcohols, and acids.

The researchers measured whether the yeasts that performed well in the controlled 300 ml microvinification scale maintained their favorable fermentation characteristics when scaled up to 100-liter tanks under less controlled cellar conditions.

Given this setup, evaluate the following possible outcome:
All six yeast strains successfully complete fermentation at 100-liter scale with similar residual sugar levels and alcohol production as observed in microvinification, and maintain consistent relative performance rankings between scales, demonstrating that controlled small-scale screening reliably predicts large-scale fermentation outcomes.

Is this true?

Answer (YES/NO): NO